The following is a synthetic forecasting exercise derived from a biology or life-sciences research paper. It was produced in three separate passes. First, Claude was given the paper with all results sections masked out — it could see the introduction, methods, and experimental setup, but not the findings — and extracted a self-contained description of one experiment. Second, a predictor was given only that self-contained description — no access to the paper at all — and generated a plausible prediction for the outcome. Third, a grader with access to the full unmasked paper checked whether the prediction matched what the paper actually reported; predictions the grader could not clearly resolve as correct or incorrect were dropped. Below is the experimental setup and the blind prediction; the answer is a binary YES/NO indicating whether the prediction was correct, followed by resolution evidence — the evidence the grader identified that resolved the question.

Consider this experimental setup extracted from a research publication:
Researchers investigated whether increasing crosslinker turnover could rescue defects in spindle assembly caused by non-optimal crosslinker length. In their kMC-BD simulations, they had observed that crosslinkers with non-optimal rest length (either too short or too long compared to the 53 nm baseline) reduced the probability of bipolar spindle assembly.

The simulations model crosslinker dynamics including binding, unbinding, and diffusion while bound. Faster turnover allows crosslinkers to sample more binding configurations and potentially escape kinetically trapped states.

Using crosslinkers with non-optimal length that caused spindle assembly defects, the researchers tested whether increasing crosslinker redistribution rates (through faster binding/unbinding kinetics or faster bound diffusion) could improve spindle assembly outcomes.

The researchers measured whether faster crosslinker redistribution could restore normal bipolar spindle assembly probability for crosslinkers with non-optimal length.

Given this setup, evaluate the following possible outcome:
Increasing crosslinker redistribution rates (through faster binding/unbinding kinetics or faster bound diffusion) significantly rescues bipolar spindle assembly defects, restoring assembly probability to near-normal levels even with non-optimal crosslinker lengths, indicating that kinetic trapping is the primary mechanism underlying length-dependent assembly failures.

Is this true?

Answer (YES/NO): YES